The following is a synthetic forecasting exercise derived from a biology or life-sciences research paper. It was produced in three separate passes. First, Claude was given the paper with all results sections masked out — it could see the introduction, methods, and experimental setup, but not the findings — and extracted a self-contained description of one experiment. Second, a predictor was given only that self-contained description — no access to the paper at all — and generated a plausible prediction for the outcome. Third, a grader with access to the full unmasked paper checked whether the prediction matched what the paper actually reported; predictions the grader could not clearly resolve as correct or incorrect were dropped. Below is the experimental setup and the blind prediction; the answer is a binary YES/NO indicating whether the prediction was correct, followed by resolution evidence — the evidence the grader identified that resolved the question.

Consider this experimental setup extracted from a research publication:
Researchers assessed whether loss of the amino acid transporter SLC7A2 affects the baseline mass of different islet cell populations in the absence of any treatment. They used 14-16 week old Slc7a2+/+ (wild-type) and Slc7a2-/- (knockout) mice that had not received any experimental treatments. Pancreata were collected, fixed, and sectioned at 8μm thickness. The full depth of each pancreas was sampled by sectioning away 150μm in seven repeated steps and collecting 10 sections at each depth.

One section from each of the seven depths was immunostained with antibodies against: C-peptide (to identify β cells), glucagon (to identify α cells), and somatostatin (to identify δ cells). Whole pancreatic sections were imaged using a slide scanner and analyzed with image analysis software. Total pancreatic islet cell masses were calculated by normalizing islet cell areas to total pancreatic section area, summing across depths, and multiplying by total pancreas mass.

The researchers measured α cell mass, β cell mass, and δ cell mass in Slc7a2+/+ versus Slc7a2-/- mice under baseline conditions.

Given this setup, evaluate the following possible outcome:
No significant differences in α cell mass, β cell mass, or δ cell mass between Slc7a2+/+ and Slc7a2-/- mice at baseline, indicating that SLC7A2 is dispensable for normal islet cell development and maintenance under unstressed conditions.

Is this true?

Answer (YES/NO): YES